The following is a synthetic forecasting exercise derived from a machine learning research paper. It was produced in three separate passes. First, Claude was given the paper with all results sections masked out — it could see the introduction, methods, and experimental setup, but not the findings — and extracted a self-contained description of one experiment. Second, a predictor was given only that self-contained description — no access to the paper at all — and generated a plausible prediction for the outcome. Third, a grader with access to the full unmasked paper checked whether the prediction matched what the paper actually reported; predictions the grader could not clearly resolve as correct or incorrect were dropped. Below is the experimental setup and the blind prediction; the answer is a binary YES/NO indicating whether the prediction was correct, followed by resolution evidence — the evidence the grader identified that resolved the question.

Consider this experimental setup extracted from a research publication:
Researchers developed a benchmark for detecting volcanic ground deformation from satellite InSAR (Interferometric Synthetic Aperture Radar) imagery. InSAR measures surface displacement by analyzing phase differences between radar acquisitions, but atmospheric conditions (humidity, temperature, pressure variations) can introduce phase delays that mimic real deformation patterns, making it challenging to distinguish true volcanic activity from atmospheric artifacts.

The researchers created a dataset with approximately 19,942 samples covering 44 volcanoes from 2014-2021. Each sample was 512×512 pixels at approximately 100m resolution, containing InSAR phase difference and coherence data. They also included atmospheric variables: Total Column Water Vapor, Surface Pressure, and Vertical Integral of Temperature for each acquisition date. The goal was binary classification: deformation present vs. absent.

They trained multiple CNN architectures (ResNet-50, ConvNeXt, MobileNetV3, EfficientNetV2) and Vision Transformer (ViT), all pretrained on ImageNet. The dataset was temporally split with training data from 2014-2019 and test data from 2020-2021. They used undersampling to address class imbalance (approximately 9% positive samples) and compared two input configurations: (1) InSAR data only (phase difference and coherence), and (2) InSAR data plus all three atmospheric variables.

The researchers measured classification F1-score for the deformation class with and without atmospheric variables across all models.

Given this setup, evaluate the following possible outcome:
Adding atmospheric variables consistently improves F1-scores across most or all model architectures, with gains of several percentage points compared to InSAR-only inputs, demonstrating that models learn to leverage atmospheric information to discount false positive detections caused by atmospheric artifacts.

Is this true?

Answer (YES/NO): NO